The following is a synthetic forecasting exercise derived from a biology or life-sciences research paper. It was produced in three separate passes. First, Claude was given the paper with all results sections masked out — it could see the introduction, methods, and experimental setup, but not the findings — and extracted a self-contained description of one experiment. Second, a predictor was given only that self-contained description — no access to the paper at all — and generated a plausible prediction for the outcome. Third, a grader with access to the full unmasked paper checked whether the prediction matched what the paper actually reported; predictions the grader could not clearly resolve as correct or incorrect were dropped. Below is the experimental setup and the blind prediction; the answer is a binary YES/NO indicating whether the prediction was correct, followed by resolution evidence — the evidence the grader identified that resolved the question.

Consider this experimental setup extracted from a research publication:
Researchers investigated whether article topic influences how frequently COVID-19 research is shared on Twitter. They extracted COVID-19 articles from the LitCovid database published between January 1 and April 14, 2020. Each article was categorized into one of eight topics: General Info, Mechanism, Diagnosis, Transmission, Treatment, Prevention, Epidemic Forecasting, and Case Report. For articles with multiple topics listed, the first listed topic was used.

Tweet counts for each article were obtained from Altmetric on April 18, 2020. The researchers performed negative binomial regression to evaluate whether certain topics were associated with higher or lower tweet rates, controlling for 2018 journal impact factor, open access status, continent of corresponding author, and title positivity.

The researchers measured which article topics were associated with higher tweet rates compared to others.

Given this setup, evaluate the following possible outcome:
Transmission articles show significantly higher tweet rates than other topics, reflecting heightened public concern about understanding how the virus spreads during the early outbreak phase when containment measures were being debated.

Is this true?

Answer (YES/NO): NO